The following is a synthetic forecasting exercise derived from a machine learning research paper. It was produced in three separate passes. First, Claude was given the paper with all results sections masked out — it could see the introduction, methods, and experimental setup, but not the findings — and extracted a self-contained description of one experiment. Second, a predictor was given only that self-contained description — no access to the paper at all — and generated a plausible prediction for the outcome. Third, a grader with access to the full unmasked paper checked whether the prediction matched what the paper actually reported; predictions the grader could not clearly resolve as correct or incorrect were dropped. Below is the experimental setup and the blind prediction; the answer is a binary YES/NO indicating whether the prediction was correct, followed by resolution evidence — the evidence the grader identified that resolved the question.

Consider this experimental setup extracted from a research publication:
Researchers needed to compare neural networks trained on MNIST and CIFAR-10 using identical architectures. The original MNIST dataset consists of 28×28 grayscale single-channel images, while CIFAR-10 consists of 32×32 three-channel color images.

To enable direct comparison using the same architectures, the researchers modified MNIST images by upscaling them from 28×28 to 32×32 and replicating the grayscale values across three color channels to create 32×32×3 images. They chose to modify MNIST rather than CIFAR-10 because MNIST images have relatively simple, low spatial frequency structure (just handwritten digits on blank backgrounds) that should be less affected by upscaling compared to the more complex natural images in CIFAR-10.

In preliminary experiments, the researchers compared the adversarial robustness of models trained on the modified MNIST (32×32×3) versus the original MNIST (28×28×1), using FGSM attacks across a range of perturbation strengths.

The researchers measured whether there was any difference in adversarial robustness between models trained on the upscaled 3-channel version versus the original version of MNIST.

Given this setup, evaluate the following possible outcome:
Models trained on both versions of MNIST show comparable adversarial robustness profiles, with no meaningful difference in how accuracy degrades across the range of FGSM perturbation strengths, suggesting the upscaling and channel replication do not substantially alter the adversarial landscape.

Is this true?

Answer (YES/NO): NO